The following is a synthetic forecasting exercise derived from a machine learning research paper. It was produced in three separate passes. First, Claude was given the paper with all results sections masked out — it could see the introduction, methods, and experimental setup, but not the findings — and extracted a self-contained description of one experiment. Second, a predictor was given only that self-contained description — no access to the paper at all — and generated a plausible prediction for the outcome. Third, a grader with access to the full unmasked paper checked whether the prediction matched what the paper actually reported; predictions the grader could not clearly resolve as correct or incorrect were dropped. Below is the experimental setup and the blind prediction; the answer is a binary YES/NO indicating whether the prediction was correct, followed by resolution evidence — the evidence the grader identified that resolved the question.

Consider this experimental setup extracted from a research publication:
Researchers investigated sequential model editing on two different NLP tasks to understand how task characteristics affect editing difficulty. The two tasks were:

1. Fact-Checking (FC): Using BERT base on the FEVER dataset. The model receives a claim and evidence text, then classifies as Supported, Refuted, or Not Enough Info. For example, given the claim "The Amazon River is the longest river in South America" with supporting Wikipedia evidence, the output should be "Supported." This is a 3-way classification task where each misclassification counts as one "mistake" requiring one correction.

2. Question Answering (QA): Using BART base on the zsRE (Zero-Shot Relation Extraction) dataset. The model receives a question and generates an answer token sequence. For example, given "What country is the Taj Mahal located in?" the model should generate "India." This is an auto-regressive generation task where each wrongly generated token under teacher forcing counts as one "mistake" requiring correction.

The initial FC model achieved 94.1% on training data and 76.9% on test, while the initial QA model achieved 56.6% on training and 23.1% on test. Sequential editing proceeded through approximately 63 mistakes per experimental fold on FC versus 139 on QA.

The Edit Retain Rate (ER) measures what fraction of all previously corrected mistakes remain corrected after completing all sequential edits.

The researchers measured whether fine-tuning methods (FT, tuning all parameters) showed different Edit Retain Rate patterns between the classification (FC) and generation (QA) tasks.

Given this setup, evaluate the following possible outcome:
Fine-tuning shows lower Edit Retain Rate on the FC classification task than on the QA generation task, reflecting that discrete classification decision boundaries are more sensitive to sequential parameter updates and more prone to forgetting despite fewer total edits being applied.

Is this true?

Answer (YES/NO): NO